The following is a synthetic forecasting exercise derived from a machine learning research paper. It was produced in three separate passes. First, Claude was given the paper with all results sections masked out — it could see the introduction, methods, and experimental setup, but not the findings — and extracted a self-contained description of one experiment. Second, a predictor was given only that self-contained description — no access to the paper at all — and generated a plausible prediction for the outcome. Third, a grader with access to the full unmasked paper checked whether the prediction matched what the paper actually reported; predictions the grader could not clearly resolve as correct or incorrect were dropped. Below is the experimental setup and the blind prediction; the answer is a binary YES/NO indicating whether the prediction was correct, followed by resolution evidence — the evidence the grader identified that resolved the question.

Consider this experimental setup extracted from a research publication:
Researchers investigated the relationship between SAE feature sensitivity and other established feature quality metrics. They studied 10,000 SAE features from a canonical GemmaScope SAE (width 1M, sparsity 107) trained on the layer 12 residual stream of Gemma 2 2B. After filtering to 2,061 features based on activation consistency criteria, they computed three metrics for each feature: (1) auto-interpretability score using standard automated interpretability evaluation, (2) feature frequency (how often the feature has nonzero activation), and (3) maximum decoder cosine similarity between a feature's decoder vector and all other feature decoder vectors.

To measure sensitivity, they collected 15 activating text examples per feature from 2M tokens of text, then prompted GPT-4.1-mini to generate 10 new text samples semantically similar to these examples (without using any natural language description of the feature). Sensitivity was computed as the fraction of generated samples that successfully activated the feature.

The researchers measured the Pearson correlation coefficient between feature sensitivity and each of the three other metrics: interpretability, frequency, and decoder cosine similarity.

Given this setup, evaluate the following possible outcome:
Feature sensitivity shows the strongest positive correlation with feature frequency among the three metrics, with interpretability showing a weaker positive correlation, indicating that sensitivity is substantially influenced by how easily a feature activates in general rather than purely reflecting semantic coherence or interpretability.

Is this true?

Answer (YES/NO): NO